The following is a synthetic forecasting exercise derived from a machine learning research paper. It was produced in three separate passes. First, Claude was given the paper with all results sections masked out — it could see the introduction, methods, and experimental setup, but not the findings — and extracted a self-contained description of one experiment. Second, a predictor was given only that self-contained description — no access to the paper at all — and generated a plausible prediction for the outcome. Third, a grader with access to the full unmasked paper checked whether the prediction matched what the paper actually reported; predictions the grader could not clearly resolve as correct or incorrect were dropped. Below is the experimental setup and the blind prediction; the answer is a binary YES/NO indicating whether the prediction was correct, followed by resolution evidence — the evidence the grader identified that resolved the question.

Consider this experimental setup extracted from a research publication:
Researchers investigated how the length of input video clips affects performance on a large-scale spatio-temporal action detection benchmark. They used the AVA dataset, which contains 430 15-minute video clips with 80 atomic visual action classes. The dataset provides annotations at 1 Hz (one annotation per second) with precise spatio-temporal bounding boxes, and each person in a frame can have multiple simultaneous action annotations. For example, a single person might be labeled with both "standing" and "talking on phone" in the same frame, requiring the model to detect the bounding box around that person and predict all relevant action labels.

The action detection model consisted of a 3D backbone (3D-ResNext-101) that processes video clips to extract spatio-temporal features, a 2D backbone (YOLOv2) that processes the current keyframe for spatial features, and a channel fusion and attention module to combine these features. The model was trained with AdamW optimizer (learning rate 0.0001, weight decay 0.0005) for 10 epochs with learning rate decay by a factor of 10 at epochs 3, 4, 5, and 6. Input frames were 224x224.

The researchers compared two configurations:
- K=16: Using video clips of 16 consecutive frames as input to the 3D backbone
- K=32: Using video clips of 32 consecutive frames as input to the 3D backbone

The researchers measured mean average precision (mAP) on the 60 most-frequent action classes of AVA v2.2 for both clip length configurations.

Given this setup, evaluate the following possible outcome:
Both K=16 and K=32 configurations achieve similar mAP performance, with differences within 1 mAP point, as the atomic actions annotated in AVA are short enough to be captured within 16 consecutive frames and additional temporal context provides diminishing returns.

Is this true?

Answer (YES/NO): NO